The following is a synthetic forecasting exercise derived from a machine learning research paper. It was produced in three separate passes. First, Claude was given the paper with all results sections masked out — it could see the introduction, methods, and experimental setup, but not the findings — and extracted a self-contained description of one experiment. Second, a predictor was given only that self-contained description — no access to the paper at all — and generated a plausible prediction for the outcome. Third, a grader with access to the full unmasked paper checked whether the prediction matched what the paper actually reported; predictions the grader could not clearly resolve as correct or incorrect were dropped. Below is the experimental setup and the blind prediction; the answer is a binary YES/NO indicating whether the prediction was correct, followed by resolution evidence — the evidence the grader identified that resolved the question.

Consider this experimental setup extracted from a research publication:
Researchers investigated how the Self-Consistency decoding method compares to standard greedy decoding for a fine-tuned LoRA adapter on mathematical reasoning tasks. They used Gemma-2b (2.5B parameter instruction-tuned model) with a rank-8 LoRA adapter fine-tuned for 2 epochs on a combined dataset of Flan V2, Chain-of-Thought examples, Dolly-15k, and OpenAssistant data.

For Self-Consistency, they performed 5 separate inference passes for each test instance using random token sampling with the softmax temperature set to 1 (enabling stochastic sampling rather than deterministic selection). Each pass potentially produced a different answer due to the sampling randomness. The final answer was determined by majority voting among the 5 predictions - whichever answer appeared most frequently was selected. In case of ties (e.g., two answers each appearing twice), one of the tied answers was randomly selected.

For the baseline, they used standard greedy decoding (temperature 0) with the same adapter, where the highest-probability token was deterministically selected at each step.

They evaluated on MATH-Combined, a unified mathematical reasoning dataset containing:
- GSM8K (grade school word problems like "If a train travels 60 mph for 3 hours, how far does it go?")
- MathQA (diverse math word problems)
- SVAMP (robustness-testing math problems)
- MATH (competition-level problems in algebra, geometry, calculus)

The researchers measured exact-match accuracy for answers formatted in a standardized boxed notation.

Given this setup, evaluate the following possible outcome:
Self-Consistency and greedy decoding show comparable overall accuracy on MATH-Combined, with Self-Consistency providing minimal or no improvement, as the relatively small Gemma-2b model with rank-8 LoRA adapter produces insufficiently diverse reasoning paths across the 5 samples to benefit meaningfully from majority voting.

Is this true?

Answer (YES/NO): NO